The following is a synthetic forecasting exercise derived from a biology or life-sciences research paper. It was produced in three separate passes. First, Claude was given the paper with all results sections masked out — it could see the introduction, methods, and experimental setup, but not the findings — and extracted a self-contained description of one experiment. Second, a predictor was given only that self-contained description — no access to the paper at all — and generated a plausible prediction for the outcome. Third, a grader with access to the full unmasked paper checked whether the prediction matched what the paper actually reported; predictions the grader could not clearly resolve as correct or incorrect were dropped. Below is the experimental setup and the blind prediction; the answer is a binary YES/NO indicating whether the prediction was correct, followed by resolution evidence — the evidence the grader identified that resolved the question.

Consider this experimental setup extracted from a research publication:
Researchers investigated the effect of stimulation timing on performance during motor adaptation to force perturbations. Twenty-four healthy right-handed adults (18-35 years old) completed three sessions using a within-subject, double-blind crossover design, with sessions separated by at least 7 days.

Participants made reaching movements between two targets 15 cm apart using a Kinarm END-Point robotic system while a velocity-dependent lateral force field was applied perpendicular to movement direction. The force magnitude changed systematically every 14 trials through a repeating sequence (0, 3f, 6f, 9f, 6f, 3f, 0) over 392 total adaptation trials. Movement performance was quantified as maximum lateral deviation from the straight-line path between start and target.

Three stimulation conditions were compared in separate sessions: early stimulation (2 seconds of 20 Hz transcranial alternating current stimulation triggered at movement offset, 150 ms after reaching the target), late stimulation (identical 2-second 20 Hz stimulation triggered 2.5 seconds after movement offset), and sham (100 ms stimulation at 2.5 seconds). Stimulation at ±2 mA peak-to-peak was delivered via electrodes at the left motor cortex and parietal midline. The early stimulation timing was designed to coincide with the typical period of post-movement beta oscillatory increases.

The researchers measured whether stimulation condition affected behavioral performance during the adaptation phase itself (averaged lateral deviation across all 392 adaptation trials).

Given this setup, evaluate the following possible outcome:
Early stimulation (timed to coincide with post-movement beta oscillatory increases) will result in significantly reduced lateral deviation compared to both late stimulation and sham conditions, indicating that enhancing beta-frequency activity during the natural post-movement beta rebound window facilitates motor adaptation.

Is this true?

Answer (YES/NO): NO